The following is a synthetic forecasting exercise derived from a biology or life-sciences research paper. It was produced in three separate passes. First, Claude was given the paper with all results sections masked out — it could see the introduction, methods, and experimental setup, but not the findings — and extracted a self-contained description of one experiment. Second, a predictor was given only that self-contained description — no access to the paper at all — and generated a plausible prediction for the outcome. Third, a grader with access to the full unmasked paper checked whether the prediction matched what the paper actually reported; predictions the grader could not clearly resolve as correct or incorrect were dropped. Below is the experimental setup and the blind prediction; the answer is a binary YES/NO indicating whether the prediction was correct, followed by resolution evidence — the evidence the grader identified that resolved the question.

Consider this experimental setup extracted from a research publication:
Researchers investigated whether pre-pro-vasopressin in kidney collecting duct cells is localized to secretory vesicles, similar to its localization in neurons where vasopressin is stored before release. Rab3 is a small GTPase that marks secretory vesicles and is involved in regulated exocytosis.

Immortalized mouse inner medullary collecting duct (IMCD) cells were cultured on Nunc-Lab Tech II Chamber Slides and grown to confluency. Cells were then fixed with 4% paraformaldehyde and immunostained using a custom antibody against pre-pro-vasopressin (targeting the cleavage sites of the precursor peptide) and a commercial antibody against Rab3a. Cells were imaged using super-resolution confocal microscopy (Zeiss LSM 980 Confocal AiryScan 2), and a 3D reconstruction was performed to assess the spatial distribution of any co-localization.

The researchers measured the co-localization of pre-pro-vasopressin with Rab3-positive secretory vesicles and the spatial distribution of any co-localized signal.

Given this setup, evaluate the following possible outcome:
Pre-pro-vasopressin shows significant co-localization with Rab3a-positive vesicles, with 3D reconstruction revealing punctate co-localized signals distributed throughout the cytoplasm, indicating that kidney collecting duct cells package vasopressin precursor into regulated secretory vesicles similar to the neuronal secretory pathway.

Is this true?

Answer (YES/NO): NO